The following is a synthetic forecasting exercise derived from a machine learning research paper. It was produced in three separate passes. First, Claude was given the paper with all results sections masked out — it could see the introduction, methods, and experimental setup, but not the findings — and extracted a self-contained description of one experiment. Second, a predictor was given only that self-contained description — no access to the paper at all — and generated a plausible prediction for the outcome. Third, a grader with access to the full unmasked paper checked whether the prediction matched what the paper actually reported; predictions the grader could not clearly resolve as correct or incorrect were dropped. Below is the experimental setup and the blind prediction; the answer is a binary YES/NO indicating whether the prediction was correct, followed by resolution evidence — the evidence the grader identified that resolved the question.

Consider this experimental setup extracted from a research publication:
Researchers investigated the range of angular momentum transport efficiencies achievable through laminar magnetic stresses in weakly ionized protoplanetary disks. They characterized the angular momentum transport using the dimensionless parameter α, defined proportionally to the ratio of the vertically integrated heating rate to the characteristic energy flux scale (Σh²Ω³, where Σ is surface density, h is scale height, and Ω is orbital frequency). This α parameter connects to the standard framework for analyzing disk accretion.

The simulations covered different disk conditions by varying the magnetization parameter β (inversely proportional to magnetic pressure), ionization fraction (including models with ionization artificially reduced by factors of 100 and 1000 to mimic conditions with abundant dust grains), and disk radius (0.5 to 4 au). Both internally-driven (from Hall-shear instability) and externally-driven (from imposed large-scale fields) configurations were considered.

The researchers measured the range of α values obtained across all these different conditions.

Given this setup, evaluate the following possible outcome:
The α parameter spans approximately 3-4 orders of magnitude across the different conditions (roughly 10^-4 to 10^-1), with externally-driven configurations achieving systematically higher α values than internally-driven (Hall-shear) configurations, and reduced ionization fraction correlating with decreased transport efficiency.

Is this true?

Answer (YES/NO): NO